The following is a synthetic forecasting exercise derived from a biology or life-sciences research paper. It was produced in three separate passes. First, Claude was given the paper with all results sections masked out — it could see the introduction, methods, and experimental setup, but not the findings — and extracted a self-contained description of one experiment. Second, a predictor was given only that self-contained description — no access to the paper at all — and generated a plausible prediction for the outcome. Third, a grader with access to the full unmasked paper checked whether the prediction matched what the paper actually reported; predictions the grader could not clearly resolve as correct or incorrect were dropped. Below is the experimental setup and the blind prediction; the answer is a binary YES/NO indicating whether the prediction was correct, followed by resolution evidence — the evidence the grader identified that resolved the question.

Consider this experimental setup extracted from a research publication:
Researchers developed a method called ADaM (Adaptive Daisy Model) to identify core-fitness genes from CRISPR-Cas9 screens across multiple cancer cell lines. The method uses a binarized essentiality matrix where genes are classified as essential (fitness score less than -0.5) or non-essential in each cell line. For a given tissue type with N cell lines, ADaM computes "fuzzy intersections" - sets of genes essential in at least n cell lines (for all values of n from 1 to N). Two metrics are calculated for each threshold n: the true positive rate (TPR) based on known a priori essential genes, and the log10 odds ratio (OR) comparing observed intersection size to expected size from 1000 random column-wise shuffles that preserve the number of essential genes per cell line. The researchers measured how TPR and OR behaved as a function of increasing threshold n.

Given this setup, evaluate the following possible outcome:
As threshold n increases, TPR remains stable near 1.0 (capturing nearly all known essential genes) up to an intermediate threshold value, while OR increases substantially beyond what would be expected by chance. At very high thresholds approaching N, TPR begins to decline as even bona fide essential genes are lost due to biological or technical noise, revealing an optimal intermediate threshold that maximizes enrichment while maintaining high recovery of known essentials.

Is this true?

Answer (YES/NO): NO